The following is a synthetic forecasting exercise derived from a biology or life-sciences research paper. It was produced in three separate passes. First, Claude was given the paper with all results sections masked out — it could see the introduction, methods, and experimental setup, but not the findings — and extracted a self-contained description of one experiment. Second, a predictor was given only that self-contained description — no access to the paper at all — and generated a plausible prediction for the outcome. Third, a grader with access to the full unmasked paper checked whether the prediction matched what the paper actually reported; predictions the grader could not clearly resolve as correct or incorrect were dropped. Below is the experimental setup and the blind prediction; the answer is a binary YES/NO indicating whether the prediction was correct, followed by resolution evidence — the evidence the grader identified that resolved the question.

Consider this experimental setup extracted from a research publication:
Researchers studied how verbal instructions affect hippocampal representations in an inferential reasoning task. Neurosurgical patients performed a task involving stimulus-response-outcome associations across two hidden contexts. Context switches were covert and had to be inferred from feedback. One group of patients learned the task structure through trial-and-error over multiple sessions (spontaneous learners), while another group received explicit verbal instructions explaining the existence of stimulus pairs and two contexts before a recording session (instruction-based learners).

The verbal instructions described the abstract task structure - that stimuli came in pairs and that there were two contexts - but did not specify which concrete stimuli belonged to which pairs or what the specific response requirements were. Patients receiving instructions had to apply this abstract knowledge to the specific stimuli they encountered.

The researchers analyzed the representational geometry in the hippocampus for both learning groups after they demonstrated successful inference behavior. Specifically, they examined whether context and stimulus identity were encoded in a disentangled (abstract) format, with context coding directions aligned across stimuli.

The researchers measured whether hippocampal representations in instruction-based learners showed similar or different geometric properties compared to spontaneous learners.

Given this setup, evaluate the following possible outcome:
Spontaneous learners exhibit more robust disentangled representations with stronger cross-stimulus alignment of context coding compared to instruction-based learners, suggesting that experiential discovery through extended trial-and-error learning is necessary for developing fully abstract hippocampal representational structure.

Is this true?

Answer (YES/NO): NO